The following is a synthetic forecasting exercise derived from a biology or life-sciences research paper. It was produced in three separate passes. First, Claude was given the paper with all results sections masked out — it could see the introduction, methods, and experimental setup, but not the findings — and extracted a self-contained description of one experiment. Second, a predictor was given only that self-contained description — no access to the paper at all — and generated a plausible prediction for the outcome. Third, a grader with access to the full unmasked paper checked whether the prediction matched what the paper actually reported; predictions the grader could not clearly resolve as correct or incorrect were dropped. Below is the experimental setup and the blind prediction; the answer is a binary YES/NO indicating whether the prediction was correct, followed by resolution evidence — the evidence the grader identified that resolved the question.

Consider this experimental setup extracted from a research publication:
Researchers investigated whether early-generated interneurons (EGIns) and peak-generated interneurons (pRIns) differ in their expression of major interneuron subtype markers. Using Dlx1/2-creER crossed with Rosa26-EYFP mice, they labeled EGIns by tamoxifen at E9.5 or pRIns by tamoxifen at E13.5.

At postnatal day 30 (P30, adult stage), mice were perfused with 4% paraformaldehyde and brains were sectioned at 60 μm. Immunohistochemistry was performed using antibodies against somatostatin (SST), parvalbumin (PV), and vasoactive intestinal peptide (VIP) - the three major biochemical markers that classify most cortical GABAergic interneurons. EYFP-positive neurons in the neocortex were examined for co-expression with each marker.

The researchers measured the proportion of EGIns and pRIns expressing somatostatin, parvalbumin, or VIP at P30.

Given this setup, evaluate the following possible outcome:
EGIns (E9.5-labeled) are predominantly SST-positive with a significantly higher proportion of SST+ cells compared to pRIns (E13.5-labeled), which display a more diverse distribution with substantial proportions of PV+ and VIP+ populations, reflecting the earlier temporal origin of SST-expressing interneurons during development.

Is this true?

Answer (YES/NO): YES